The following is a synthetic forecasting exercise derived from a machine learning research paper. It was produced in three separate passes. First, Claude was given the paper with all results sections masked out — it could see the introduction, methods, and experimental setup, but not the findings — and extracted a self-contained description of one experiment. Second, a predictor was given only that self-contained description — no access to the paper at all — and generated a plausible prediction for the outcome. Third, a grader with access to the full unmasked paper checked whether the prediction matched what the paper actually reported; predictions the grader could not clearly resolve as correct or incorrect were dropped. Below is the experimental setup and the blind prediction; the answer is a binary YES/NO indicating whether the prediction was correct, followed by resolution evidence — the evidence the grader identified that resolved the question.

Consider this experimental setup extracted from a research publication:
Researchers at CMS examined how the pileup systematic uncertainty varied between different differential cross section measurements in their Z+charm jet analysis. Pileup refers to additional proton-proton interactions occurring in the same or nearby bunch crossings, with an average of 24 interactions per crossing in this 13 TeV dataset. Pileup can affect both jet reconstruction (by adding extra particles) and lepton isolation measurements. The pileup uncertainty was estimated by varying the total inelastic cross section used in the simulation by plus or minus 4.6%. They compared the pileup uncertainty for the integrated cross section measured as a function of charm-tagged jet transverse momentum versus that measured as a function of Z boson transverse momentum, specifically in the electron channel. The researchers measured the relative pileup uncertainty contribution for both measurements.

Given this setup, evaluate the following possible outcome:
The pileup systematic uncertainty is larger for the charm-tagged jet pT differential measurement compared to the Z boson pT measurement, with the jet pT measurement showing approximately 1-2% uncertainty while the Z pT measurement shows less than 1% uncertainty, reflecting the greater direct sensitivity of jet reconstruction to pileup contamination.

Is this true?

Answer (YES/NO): NO